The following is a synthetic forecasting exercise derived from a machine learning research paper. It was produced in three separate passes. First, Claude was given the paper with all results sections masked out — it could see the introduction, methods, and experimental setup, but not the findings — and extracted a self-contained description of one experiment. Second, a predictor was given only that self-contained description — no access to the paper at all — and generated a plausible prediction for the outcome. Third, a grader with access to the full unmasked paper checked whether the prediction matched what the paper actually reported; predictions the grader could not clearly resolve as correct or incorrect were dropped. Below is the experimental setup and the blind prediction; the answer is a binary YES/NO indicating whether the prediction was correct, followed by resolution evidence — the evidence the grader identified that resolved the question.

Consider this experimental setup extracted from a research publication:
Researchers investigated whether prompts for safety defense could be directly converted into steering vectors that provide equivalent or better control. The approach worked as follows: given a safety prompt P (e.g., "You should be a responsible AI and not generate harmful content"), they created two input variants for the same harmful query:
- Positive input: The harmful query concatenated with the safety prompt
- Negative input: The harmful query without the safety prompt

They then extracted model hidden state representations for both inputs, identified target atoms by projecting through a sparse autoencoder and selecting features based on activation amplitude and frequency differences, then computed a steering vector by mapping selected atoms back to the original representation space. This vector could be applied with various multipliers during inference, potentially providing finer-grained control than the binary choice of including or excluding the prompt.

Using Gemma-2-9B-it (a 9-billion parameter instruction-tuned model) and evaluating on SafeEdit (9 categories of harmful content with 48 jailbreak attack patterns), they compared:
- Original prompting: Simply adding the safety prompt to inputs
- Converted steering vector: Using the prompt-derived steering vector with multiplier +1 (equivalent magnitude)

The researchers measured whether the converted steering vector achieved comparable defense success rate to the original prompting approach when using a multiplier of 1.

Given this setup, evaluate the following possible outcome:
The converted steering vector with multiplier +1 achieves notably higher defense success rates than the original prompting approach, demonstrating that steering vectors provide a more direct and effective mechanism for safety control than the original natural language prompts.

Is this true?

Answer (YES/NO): YES